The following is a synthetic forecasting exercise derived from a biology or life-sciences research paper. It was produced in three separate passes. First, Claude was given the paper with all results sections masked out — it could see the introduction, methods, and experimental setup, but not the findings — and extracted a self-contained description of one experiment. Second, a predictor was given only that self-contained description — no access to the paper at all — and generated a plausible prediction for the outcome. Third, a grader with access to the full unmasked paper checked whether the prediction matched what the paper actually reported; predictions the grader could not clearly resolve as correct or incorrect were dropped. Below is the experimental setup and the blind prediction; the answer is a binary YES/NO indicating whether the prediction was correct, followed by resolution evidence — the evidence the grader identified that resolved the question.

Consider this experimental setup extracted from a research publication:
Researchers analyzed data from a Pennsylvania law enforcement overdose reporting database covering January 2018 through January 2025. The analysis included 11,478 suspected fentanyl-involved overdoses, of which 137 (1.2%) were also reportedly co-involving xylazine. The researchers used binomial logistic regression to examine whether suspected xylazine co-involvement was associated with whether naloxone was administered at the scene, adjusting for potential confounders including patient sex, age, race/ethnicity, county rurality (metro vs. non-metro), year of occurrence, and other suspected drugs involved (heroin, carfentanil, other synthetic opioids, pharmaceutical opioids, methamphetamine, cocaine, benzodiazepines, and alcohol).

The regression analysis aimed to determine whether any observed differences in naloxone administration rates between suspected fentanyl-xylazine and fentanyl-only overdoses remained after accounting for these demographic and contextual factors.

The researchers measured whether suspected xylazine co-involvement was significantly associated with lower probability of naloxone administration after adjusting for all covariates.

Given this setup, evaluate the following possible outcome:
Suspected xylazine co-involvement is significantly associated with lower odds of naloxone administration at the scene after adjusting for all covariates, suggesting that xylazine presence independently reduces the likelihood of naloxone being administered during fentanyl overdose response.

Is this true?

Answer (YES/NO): YES